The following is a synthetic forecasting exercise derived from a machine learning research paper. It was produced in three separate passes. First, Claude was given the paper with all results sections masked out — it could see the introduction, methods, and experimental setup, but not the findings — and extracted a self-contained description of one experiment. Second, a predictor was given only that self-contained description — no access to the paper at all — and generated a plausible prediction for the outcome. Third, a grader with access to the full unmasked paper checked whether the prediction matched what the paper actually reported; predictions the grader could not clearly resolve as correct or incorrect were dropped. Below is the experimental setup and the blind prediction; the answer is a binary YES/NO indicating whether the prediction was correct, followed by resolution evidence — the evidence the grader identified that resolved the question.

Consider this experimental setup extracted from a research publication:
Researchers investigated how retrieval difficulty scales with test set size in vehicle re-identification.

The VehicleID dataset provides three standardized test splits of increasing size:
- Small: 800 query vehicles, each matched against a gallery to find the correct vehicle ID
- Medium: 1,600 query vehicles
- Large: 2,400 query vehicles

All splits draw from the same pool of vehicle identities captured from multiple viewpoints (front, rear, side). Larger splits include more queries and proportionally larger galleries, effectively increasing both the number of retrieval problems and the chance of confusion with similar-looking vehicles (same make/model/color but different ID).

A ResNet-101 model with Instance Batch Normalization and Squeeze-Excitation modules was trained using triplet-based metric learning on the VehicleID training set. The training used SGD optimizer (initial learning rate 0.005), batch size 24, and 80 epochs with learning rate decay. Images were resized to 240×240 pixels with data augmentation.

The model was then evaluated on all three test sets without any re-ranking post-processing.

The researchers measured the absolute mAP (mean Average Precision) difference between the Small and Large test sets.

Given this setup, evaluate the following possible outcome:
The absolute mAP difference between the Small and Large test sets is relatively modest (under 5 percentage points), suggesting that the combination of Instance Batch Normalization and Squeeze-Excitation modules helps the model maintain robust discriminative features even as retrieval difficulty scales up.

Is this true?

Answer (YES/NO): YES